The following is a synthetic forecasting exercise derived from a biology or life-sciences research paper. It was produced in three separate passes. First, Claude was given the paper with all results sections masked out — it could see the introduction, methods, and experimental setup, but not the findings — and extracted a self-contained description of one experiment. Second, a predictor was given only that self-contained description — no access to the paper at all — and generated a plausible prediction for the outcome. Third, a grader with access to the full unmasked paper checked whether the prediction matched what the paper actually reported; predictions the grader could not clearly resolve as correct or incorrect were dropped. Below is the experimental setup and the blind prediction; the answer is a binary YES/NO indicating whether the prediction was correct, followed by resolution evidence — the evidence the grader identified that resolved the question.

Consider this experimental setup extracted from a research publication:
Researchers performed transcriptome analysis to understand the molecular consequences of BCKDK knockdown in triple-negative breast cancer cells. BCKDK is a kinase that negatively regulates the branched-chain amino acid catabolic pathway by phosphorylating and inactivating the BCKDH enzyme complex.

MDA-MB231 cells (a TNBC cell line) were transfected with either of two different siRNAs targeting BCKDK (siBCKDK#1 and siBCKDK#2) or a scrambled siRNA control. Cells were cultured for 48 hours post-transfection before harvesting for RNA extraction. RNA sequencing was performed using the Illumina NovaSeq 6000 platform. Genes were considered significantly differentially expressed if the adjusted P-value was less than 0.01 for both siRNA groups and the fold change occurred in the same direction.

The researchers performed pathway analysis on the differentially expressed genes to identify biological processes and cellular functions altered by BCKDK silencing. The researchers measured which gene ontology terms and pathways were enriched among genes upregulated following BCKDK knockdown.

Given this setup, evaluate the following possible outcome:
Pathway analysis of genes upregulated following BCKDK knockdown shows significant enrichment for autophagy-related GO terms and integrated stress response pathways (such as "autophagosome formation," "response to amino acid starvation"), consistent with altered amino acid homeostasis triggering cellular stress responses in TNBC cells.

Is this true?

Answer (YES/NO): NO